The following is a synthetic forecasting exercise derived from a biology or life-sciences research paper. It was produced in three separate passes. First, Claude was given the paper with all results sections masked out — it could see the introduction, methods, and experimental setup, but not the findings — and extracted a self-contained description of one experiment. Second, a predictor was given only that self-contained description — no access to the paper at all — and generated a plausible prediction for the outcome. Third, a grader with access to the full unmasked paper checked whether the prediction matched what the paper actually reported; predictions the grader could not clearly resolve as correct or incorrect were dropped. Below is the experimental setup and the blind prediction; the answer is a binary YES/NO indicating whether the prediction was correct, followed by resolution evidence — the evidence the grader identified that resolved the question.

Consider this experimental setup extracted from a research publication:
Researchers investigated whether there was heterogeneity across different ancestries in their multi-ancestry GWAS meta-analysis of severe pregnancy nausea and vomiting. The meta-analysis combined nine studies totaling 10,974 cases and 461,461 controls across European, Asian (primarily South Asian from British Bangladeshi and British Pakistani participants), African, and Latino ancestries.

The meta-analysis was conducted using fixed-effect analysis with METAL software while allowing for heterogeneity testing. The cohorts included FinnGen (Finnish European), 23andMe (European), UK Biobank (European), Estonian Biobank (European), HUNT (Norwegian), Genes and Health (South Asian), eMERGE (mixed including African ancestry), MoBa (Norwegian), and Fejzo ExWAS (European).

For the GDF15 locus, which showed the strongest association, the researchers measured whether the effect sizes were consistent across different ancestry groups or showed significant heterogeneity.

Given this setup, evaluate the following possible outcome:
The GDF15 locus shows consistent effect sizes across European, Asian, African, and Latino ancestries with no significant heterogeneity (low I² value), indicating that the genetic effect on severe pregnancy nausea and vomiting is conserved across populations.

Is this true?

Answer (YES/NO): YES